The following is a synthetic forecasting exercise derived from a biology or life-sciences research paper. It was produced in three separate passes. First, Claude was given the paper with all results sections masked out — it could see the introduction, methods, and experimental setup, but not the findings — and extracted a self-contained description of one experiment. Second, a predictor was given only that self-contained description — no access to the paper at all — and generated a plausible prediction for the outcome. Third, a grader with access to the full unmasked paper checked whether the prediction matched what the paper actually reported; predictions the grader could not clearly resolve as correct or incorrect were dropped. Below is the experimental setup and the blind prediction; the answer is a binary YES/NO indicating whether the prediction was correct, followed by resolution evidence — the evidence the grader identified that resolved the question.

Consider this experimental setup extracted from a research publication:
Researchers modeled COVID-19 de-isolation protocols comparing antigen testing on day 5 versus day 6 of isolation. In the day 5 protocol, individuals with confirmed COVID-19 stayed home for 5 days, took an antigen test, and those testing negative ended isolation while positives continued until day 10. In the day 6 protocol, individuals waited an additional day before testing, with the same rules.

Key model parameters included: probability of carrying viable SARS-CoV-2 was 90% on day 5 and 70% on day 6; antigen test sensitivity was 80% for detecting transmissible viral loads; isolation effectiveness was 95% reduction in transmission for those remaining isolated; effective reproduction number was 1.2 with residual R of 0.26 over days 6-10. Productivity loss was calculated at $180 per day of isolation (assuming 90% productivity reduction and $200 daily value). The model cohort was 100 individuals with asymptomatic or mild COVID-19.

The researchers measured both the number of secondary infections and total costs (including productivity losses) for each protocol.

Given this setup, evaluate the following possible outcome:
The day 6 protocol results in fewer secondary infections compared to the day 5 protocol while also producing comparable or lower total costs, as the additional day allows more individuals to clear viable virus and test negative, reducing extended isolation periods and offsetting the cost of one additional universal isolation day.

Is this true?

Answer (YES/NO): YES